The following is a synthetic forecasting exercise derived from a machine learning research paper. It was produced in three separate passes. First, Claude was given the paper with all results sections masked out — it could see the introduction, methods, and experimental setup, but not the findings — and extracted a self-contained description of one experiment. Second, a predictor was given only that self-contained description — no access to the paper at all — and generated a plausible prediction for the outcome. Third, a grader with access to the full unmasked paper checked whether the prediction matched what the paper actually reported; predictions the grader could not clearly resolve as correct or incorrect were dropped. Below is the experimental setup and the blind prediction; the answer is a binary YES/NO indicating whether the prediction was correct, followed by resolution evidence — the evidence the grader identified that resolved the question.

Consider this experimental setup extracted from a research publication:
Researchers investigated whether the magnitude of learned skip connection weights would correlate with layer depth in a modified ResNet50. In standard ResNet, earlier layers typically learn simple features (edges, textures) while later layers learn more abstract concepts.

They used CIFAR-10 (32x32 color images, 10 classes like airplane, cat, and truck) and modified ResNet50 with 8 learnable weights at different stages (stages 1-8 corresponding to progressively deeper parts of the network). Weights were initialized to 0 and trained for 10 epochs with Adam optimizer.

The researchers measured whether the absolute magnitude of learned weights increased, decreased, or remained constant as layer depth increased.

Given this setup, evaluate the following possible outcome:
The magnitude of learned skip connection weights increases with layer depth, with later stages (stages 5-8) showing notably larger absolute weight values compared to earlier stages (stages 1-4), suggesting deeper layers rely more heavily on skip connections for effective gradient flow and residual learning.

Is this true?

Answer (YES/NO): NO